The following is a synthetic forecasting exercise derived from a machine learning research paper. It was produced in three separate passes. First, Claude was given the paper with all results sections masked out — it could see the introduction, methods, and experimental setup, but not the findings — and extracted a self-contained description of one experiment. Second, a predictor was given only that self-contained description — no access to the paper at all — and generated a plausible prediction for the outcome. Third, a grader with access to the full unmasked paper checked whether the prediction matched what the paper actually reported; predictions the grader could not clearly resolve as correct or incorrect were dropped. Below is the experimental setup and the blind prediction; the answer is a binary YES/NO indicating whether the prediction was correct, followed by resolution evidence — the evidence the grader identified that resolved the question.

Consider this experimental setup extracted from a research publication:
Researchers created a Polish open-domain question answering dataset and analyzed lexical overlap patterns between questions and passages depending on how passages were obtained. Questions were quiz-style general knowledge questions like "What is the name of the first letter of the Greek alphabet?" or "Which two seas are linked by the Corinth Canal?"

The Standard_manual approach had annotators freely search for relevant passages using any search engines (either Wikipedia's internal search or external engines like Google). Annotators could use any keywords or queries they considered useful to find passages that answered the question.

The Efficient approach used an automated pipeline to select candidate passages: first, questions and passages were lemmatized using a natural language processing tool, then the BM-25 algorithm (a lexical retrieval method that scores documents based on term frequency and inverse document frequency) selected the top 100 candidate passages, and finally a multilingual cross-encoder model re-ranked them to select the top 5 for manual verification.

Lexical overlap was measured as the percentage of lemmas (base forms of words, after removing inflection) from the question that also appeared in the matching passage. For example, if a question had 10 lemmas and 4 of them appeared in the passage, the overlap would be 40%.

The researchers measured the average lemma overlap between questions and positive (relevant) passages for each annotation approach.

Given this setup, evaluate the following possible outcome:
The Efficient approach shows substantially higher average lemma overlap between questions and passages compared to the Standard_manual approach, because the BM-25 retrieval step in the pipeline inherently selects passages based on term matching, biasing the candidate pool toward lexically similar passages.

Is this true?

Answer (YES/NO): YES